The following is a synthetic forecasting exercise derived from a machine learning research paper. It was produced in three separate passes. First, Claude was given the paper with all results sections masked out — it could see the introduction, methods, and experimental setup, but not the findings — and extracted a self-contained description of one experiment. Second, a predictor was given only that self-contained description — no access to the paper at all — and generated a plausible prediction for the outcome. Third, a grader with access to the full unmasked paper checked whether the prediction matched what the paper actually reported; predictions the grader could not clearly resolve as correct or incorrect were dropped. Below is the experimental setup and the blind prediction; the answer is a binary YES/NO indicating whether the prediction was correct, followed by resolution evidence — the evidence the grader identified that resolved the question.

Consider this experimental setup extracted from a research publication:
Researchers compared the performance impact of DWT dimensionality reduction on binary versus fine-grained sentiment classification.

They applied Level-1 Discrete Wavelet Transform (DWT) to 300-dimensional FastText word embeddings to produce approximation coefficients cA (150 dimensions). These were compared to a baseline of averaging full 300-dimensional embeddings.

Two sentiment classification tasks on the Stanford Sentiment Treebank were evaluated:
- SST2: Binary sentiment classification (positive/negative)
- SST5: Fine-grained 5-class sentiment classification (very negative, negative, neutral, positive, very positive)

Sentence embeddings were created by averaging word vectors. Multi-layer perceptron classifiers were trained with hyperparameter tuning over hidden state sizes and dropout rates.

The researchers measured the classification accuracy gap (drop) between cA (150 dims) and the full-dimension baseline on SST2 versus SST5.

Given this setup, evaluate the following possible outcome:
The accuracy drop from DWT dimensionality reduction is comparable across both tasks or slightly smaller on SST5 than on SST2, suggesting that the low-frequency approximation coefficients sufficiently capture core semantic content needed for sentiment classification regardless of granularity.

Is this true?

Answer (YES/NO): NO